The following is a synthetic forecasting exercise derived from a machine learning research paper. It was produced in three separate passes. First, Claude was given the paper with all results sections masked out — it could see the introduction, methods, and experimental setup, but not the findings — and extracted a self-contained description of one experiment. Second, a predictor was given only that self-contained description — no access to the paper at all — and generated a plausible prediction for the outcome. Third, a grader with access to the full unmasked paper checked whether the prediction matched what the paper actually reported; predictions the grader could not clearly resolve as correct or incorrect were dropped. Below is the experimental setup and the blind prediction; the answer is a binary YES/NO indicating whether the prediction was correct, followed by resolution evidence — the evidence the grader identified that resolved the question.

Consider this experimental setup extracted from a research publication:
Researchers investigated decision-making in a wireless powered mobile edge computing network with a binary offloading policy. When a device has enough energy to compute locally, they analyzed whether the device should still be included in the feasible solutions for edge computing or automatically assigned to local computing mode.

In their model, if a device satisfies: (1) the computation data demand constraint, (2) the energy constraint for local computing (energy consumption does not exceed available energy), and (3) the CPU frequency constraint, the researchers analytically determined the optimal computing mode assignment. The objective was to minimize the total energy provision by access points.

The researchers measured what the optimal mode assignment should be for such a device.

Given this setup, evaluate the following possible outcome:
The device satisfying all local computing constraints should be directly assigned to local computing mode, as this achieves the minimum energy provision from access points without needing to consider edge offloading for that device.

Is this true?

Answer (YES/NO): YES